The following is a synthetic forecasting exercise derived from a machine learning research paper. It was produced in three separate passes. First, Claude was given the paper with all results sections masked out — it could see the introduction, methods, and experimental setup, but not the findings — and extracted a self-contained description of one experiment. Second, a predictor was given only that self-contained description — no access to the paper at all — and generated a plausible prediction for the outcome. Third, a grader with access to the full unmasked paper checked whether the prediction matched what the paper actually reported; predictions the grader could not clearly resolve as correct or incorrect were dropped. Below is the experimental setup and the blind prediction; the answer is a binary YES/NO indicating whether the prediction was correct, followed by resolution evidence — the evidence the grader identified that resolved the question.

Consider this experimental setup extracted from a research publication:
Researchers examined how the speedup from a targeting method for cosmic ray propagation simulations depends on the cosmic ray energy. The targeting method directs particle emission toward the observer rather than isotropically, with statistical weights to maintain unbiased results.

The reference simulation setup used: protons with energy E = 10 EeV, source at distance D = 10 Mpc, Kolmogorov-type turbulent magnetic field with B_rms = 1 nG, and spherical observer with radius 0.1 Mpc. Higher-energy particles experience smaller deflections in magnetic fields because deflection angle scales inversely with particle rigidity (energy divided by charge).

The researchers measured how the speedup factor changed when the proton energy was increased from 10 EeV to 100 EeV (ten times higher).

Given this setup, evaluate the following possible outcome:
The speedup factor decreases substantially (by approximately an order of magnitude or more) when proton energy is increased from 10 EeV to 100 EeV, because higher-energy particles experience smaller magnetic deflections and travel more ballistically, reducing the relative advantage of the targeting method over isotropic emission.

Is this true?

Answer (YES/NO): NO